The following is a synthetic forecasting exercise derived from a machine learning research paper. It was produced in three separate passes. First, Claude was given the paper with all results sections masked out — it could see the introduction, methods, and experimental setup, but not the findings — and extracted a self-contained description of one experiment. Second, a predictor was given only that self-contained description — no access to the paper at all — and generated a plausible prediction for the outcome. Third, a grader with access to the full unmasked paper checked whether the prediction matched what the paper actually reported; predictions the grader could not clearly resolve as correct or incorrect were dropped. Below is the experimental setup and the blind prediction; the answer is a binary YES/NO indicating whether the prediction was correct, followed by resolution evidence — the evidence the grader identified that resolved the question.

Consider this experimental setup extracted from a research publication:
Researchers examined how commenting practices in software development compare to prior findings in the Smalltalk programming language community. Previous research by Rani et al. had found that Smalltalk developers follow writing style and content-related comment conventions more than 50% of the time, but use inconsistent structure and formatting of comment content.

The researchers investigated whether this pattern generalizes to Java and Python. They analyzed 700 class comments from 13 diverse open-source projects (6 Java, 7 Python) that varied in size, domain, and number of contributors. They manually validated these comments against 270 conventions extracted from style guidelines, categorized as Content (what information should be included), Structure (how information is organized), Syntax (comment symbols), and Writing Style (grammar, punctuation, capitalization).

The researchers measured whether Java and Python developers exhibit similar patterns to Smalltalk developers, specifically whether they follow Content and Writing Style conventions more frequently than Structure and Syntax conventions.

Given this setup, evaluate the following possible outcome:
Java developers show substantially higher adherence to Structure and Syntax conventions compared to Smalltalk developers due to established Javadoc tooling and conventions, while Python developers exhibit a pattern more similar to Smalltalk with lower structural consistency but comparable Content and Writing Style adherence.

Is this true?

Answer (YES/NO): NO